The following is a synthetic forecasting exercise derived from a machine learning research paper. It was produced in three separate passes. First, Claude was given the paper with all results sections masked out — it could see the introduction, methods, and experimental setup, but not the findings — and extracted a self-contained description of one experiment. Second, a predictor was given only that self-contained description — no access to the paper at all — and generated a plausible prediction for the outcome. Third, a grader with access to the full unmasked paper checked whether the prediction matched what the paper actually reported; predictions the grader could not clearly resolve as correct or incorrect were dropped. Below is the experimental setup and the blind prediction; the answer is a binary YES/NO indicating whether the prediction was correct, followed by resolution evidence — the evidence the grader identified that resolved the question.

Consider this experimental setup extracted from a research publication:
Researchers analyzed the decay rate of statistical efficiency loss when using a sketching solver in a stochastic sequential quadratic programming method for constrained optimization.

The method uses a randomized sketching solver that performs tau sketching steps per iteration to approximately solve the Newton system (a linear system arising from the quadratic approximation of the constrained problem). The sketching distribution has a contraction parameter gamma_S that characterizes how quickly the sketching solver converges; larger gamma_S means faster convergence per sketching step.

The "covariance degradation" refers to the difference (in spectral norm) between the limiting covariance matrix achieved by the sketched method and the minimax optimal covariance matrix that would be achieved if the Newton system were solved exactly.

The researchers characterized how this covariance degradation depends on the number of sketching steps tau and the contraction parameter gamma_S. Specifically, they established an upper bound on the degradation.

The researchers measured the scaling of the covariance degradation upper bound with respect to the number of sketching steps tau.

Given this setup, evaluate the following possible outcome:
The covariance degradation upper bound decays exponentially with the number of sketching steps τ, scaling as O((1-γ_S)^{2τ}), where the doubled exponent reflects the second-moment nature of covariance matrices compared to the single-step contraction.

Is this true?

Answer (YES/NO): NO